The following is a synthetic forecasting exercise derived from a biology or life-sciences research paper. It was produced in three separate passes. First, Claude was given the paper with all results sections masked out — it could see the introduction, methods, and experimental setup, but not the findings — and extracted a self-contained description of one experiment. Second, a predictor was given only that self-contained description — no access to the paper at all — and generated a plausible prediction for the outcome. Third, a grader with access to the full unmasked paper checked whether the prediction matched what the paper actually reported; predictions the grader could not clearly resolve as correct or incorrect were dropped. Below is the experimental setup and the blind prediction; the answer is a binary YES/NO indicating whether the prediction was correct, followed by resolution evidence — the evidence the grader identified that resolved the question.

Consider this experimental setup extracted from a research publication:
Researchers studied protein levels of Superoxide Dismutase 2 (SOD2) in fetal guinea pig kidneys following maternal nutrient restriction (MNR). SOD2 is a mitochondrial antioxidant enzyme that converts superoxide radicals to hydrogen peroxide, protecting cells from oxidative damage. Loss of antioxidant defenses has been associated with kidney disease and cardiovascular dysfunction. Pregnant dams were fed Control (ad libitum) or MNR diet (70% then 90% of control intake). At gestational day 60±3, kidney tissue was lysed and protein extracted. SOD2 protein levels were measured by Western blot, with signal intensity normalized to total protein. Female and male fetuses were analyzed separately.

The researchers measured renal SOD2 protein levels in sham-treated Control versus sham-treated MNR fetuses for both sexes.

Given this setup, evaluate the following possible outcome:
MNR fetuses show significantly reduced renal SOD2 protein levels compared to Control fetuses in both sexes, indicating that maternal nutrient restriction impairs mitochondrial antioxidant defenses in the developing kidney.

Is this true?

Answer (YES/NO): NO